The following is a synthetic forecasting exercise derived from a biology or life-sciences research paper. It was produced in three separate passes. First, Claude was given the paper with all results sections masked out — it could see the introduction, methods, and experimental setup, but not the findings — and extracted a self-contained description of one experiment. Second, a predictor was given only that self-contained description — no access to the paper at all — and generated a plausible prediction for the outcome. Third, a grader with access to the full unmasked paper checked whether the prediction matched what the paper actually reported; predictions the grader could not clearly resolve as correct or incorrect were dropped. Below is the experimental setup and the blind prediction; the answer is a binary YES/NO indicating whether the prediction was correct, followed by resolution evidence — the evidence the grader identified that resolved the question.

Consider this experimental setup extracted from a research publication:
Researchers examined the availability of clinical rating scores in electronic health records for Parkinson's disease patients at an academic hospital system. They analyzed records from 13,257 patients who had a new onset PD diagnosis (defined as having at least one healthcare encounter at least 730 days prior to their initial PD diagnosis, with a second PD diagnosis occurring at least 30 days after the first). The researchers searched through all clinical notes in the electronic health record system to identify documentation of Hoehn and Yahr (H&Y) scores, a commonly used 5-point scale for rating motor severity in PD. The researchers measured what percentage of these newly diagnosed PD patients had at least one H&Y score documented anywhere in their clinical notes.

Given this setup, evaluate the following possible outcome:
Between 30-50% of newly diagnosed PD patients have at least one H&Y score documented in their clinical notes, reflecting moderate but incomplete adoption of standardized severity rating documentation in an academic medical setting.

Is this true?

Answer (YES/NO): NO